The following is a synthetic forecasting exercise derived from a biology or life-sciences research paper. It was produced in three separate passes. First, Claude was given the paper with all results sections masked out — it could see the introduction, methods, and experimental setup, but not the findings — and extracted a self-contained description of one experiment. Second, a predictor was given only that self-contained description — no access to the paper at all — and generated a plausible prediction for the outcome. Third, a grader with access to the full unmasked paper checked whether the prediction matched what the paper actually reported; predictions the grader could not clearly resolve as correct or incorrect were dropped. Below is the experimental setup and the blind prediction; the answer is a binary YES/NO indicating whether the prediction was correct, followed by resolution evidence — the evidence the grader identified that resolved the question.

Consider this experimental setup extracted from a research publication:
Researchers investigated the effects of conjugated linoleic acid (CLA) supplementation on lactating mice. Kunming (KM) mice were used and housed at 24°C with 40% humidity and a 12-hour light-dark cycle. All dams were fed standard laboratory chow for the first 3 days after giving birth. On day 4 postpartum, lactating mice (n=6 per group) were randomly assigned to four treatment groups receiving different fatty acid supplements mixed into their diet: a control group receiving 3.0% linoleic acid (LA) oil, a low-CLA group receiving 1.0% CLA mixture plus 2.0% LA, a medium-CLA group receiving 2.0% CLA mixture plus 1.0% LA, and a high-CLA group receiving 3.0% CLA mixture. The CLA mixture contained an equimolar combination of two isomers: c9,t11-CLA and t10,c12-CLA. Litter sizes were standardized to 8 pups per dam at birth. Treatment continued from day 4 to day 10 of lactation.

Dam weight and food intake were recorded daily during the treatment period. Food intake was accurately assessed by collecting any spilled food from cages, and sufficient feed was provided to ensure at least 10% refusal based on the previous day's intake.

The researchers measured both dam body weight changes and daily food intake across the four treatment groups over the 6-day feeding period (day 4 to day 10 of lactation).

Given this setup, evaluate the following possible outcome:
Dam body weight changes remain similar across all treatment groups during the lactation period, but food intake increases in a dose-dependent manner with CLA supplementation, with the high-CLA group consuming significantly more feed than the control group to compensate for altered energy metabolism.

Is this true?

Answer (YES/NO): NO